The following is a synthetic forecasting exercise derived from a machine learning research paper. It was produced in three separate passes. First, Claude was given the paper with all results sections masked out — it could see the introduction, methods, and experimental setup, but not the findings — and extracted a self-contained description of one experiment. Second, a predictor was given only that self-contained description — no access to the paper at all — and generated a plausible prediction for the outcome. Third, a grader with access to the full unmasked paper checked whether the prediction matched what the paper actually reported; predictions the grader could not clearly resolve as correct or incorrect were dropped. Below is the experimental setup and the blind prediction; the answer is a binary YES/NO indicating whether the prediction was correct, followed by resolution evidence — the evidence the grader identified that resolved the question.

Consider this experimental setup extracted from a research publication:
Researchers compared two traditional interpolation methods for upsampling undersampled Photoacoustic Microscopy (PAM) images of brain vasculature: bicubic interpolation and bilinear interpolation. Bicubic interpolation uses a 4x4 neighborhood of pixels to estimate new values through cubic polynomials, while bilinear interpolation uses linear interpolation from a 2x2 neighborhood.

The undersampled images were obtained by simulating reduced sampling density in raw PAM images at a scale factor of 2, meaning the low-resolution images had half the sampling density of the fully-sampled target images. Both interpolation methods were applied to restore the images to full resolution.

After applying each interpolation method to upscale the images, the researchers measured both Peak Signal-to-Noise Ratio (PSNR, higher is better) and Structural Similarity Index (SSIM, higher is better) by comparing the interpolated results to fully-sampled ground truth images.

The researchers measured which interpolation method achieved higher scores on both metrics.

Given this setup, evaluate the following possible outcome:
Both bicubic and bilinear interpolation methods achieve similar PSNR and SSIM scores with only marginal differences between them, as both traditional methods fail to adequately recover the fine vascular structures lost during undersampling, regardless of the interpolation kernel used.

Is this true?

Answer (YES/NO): YES